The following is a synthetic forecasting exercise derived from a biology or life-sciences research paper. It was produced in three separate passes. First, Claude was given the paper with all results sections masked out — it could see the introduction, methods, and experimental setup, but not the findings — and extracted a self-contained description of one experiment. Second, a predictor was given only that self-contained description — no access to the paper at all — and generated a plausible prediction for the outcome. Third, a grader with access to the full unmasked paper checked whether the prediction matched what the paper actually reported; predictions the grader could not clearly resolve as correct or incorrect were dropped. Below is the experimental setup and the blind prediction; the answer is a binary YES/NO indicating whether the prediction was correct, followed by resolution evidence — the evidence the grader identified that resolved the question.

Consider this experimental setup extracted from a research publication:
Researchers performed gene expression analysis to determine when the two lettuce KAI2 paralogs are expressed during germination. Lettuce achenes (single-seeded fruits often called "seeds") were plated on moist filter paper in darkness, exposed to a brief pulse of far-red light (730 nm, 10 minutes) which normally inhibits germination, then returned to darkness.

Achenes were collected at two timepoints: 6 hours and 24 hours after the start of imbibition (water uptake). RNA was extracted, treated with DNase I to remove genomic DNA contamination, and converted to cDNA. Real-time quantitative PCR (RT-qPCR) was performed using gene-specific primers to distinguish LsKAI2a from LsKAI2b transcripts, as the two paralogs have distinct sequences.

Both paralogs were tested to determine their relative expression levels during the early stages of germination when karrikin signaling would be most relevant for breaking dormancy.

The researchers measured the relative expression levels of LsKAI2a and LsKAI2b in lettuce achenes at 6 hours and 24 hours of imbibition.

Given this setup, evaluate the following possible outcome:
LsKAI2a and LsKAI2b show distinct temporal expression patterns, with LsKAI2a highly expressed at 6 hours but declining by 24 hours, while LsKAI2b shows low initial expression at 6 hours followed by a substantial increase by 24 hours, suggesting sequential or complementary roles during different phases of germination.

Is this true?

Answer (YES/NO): NO